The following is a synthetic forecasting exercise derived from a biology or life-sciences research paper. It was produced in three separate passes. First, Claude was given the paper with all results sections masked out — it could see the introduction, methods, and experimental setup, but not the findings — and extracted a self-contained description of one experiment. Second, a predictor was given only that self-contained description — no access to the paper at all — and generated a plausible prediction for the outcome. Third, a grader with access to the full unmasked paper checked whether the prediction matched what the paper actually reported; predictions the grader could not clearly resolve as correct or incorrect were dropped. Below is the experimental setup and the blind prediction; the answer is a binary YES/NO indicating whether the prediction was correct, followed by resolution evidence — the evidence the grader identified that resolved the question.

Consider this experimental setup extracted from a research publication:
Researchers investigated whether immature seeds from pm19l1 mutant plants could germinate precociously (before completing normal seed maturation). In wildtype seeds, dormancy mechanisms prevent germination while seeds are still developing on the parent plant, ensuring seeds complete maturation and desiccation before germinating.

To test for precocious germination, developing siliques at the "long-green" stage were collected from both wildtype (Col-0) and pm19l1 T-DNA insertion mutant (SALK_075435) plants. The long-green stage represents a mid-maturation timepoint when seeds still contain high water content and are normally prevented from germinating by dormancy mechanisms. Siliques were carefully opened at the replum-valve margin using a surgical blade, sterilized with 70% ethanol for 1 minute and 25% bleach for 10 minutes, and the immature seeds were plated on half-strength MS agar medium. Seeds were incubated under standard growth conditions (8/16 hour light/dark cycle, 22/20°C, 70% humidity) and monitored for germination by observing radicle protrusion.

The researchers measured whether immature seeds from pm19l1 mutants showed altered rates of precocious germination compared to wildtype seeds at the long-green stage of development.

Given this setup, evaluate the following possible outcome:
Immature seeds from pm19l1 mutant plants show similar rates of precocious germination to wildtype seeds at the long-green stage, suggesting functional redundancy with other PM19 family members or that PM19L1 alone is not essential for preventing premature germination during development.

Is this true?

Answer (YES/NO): NO